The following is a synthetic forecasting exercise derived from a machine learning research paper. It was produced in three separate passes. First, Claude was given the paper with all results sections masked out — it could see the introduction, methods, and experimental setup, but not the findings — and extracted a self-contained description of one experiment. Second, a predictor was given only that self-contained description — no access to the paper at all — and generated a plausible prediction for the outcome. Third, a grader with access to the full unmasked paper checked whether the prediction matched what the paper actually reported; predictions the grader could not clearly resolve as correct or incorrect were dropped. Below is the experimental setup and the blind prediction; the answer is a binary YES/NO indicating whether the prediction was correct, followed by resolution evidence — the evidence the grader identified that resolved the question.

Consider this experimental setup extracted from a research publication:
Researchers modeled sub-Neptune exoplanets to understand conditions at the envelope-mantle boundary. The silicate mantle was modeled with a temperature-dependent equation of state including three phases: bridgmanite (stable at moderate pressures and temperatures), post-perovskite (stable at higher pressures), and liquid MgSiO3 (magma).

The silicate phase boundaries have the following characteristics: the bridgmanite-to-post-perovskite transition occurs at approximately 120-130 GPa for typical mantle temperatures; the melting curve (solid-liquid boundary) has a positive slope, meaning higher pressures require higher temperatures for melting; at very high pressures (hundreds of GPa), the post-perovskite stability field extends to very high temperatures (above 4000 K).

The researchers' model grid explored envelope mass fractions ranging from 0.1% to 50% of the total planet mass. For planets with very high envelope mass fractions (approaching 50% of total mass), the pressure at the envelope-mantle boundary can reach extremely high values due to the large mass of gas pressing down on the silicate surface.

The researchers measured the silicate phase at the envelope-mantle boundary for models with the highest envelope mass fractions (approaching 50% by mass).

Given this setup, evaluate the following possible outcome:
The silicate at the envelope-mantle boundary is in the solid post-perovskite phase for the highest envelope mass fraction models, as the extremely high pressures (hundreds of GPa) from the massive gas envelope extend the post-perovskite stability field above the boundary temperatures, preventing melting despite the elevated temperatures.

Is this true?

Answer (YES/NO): YES